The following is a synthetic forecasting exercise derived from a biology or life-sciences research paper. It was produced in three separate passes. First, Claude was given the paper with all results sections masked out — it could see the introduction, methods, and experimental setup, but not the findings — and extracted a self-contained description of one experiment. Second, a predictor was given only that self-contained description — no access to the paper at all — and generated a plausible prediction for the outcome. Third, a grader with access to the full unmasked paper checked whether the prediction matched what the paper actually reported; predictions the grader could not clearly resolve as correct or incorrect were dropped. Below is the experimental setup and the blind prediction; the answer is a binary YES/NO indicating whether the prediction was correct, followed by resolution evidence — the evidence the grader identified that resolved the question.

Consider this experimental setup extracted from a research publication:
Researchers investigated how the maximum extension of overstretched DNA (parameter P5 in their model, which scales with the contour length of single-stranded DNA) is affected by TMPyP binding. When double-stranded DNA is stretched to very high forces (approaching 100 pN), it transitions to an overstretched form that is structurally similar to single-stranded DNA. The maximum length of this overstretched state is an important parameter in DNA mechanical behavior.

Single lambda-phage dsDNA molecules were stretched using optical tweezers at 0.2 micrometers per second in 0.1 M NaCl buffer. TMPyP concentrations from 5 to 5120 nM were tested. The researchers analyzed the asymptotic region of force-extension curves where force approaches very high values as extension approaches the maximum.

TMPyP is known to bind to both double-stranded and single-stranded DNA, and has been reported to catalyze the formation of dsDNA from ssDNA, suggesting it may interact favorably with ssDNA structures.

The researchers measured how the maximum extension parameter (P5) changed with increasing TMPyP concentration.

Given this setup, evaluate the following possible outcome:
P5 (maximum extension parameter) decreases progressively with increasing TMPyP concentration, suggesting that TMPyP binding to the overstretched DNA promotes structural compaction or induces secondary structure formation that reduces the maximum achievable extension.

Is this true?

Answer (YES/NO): NO